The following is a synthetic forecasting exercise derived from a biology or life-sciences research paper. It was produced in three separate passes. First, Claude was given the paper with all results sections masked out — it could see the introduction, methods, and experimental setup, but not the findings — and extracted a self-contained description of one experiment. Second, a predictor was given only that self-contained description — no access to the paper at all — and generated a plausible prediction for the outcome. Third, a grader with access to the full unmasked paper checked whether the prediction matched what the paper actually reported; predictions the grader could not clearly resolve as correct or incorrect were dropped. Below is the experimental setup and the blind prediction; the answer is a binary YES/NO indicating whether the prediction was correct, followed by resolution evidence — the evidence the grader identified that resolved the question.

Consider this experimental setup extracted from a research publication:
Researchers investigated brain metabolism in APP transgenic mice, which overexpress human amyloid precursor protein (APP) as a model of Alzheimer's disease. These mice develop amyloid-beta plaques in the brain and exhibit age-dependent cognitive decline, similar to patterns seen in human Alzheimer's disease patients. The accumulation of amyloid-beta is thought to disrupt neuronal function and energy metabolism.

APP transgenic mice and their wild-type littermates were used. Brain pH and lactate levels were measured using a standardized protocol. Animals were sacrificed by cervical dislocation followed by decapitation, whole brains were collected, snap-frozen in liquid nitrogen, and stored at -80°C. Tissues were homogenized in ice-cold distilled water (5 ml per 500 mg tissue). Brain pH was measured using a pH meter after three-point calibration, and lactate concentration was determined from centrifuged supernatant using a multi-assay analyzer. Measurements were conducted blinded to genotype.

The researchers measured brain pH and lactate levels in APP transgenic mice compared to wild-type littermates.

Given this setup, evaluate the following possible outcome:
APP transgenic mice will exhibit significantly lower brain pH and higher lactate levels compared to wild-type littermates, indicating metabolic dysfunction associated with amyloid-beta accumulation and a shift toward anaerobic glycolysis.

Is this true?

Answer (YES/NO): YES